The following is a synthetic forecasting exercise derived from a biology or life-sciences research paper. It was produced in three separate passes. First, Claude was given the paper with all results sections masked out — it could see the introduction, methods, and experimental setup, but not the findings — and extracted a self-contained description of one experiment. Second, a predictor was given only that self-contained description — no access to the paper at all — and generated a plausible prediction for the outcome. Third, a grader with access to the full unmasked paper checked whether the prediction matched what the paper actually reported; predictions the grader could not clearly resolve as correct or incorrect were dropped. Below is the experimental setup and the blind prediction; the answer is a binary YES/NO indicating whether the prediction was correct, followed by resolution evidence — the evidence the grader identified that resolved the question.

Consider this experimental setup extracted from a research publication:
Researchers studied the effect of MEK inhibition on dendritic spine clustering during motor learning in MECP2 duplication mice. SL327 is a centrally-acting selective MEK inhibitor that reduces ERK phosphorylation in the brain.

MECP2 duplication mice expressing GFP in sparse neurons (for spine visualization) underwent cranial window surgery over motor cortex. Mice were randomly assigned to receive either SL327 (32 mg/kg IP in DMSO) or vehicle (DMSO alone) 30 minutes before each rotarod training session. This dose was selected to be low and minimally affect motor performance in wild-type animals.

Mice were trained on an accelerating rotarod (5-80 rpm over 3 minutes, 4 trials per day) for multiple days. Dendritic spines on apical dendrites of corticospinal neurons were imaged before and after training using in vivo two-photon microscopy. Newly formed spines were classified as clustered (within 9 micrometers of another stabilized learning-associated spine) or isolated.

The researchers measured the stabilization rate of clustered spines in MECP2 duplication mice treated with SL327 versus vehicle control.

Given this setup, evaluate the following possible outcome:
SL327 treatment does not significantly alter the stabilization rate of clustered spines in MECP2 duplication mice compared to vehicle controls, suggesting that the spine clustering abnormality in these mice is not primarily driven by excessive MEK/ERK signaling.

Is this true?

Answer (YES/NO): NO